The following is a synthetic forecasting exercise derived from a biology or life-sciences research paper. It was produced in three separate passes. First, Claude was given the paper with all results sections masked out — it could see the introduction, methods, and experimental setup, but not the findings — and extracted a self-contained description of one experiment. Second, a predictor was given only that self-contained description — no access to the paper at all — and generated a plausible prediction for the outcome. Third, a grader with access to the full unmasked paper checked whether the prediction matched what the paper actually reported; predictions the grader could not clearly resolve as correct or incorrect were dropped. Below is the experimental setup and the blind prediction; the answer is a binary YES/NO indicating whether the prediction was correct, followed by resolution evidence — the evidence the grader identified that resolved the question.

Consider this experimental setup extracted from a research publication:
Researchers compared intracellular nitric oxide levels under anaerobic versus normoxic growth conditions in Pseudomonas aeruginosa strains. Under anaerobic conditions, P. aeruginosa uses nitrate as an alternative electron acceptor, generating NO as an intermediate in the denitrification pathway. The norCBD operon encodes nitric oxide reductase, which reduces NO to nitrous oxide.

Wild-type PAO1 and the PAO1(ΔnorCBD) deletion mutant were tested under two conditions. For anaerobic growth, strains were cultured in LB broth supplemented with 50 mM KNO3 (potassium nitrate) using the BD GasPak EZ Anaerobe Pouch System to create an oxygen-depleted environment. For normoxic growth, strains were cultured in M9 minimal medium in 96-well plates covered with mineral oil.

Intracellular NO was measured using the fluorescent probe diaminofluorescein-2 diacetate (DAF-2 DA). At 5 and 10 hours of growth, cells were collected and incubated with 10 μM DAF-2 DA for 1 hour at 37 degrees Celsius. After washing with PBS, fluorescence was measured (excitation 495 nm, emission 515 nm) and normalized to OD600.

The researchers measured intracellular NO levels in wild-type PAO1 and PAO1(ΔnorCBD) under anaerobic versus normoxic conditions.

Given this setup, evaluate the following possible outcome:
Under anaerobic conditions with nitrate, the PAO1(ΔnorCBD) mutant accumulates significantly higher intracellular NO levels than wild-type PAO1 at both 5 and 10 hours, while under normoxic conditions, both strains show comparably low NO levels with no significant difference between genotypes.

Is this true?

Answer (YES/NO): NO